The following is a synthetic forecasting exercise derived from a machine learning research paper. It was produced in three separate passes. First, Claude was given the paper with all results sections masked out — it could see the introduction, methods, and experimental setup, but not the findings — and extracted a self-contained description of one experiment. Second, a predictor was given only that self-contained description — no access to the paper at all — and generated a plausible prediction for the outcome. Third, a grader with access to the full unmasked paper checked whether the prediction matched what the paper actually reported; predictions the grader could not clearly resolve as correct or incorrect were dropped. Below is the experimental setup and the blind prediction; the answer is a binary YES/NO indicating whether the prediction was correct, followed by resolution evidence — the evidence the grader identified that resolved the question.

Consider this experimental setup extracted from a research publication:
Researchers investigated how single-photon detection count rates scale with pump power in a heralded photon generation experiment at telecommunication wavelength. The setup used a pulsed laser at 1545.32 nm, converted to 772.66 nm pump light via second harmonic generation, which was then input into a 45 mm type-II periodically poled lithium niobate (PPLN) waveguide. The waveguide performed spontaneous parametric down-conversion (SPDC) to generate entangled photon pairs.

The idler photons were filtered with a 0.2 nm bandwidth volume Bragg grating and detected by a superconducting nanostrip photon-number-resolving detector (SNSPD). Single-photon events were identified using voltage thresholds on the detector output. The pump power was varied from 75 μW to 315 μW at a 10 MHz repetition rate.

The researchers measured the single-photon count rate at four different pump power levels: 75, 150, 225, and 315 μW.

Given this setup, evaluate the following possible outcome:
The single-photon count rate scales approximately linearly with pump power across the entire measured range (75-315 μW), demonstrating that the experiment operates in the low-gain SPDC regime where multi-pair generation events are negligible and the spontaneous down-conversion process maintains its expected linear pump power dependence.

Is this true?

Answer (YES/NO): NO